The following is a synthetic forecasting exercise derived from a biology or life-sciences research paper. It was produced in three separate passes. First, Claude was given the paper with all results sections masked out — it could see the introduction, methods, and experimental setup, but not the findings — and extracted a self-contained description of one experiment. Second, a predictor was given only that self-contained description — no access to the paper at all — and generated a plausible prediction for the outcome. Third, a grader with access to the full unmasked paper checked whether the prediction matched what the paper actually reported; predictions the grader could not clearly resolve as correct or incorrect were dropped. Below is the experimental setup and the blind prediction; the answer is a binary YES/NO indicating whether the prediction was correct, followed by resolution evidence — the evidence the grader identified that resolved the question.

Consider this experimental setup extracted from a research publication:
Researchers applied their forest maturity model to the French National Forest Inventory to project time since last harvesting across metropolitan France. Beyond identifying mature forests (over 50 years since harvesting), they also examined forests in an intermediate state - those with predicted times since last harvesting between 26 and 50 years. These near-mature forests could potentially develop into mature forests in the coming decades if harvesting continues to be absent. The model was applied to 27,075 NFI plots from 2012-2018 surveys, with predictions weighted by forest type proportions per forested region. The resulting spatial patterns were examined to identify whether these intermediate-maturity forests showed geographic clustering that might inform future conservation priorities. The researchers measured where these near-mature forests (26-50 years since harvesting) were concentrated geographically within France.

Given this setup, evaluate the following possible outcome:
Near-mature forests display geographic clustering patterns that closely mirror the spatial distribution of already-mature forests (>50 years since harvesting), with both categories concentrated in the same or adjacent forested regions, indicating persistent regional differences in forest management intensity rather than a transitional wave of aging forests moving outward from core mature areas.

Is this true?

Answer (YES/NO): NO